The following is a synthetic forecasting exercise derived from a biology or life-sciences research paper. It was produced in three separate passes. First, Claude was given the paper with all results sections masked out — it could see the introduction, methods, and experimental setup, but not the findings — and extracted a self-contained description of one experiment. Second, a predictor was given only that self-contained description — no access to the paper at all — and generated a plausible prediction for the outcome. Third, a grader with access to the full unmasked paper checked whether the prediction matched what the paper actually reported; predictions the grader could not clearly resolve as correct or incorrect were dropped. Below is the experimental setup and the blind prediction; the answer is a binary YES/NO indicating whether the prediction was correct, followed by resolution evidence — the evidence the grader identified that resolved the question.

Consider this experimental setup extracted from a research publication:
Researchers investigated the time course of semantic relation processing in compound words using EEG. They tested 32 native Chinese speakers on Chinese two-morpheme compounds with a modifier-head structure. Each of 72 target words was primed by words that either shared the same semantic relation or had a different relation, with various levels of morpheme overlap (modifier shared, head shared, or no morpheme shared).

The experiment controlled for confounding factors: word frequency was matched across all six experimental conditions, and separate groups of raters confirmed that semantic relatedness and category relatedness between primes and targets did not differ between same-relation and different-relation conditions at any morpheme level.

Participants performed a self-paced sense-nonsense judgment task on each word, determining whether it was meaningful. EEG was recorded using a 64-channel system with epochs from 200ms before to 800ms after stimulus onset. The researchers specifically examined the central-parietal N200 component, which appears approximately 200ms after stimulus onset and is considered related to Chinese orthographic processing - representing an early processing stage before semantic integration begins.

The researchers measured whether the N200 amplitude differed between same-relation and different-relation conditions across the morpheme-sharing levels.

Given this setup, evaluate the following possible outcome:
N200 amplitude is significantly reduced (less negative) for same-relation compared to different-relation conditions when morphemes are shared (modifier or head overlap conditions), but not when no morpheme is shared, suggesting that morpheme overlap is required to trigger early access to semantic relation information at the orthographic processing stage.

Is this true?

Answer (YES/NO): NO